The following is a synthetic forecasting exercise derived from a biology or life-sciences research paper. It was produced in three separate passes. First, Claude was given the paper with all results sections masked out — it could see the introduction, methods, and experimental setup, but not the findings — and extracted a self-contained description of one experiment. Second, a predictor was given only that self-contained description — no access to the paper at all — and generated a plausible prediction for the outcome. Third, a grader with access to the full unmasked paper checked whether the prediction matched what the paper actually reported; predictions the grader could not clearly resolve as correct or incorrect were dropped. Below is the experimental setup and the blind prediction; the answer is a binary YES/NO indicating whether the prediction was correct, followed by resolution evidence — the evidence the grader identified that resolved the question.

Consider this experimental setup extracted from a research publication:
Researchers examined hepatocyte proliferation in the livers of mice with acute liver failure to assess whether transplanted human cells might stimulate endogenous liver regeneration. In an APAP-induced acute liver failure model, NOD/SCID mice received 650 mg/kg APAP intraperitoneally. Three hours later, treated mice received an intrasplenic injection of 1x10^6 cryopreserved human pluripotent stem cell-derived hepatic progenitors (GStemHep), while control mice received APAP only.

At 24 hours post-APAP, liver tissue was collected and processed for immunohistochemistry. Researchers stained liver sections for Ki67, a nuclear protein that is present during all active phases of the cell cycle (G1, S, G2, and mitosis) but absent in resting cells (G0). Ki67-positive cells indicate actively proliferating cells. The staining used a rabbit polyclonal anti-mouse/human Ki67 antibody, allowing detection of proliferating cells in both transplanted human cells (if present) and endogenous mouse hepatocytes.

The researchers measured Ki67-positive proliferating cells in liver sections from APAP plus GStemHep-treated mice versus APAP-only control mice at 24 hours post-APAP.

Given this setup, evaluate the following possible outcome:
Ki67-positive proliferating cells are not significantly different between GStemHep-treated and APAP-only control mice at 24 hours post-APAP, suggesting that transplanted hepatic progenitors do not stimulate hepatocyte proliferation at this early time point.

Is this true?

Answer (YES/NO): YES